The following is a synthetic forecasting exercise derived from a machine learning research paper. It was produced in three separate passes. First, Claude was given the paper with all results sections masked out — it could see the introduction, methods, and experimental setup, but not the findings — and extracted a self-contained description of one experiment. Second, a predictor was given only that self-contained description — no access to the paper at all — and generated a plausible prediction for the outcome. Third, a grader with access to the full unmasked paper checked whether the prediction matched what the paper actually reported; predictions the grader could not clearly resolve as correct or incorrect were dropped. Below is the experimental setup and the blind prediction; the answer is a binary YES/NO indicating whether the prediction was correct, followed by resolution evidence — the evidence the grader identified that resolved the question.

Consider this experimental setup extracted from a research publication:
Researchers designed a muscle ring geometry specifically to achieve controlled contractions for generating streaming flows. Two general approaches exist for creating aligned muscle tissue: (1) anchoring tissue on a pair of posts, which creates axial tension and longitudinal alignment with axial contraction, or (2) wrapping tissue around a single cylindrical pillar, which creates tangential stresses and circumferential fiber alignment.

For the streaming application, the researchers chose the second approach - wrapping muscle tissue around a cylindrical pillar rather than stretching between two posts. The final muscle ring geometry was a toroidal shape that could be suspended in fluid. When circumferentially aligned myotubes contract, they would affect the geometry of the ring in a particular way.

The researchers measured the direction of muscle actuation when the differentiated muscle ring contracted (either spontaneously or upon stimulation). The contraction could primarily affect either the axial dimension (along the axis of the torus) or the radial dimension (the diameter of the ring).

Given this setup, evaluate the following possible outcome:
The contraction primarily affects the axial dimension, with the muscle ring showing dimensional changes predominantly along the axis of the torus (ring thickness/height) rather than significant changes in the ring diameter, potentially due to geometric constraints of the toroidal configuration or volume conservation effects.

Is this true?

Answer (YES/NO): NO